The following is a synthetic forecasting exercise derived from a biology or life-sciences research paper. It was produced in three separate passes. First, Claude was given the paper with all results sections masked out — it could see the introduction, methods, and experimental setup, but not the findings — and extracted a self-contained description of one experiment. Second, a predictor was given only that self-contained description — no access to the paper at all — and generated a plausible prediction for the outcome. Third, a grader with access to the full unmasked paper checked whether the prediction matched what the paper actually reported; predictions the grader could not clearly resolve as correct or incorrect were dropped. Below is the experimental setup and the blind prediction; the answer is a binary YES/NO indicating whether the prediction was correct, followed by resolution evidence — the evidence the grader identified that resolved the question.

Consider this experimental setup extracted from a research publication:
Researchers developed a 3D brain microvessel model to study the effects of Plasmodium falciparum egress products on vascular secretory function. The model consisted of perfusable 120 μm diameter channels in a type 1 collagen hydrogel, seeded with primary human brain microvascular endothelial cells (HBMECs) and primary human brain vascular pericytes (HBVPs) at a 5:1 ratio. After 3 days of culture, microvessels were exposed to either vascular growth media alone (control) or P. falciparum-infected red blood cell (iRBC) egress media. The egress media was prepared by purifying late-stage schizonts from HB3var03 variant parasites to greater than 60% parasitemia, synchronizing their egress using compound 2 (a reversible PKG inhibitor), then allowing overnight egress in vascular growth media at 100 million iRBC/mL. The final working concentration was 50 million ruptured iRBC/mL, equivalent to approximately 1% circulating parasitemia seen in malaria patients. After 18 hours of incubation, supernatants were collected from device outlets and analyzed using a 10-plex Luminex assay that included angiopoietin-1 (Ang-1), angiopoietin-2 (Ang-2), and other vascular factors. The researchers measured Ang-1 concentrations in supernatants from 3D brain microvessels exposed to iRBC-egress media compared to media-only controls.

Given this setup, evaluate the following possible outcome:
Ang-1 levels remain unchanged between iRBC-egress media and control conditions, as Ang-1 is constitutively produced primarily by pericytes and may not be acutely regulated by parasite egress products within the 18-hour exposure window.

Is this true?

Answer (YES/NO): NO